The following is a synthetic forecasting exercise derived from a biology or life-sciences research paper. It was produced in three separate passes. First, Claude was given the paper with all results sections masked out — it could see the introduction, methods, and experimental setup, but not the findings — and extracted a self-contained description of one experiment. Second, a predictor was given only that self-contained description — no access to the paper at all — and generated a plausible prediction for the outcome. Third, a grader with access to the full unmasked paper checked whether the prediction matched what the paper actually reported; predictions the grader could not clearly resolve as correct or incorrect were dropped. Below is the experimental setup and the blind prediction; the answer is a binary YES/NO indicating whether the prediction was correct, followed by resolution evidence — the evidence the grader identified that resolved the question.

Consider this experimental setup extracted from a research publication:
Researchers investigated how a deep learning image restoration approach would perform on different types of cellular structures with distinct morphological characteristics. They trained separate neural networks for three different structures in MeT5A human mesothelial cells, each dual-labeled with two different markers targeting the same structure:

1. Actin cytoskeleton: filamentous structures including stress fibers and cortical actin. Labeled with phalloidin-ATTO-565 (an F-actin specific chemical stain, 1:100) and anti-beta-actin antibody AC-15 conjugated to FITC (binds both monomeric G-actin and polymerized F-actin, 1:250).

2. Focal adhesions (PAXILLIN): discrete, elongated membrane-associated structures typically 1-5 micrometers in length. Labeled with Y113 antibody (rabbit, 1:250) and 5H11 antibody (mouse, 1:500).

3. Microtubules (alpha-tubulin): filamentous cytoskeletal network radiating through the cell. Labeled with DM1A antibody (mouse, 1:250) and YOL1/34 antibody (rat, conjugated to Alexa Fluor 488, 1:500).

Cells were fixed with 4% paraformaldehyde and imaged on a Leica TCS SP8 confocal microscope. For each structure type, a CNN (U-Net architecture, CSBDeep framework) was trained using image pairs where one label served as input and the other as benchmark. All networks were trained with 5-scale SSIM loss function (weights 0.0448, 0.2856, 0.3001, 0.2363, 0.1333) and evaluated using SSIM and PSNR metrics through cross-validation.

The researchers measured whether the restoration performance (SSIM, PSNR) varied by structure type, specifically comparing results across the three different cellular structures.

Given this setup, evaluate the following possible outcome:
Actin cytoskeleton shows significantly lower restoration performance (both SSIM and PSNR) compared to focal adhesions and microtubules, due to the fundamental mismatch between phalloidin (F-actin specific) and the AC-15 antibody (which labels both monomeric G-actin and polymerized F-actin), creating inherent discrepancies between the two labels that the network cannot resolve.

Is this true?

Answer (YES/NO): NO